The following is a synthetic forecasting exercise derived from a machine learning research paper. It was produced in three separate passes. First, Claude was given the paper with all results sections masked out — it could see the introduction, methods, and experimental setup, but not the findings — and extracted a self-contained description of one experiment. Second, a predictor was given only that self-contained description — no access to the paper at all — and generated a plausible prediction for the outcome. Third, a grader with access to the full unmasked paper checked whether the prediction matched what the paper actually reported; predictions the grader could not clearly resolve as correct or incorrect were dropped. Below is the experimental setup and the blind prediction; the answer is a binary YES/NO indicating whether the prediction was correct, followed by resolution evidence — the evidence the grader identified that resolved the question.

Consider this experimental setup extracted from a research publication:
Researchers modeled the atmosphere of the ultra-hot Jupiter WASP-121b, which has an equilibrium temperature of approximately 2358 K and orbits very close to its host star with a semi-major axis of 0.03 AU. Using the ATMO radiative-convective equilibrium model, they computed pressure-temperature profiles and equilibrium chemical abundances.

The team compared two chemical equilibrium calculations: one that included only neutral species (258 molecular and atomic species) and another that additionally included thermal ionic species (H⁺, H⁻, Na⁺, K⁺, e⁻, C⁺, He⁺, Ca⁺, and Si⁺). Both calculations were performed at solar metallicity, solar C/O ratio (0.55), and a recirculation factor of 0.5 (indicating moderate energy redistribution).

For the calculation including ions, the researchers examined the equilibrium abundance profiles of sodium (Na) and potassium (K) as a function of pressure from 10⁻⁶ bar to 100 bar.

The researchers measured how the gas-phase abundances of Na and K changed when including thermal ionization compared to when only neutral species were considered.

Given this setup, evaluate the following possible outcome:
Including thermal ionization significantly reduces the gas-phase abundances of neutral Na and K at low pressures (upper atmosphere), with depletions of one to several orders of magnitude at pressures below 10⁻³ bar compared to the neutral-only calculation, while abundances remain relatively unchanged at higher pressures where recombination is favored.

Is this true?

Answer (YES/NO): YES